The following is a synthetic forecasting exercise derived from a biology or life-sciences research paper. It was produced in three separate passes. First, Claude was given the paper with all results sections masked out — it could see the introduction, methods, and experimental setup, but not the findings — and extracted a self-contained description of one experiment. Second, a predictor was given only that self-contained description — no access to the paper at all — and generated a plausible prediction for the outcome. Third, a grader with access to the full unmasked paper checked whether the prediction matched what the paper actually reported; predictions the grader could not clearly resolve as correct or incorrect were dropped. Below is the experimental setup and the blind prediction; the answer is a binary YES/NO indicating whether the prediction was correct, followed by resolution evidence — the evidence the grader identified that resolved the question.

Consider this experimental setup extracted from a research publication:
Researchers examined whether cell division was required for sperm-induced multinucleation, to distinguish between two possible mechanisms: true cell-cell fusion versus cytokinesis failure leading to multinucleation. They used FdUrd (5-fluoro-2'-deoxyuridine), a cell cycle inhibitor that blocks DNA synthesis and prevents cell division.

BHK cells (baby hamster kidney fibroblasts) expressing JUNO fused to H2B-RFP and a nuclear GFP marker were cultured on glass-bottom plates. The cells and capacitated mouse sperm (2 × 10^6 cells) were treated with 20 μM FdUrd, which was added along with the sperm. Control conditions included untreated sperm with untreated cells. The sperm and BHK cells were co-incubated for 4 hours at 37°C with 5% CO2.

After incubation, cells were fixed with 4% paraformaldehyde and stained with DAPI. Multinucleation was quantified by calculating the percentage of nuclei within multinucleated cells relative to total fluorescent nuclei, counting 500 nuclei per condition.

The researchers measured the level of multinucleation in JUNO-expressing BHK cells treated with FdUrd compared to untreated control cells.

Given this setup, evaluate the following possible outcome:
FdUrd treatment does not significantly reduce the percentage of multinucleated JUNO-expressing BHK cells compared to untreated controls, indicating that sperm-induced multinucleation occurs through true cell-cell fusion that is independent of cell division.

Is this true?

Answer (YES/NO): YES